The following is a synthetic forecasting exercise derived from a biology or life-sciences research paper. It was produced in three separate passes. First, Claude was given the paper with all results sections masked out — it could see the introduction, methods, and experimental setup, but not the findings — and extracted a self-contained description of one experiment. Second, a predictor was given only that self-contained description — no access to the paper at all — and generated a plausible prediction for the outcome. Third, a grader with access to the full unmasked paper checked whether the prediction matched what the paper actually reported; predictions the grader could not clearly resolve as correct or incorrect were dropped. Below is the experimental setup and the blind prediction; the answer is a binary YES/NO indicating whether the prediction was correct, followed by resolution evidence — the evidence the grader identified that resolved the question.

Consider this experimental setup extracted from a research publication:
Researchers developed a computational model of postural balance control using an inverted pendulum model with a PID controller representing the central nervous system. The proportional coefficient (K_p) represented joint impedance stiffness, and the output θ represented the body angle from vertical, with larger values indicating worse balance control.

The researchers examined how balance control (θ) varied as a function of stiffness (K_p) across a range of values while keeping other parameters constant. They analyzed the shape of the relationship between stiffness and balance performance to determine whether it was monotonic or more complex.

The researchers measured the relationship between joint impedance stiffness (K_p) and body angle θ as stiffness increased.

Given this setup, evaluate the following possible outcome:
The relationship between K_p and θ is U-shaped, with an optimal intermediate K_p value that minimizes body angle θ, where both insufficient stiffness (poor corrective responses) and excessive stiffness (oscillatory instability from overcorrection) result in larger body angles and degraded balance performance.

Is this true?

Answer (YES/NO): NO